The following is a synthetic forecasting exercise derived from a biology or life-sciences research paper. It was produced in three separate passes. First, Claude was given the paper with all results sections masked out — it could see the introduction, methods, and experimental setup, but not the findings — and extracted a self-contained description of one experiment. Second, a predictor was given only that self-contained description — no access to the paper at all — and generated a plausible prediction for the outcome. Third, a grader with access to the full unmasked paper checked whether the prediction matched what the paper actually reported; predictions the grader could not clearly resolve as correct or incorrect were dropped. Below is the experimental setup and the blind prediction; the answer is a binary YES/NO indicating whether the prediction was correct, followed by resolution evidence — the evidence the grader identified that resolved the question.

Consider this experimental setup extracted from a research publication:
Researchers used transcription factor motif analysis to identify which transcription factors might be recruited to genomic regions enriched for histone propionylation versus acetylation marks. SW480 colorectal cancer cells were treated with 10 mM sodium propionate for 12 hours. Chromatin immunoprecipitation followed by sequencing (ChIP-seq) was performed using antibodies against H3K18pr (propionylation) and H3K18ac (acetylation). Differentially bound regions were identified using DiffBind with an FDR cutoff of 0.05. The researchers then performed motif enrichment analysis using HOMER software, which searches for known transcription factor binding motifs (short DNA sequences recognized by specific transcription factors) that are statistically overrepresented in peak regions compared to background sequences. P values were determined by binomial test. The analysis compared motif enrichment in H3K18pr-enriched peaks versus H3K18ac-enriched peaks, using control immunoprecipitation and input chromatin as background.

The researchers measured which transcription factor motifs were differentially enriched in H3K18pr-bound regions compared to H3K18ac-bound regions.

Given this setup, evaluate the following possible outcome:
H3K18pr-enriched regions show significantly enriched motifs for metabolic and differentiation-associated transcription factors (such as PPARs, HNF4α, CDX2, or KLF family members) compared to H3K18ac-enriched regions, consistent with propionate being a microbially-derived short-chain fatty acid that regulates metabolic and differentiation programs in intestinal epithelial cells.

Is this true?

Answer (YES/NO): NO